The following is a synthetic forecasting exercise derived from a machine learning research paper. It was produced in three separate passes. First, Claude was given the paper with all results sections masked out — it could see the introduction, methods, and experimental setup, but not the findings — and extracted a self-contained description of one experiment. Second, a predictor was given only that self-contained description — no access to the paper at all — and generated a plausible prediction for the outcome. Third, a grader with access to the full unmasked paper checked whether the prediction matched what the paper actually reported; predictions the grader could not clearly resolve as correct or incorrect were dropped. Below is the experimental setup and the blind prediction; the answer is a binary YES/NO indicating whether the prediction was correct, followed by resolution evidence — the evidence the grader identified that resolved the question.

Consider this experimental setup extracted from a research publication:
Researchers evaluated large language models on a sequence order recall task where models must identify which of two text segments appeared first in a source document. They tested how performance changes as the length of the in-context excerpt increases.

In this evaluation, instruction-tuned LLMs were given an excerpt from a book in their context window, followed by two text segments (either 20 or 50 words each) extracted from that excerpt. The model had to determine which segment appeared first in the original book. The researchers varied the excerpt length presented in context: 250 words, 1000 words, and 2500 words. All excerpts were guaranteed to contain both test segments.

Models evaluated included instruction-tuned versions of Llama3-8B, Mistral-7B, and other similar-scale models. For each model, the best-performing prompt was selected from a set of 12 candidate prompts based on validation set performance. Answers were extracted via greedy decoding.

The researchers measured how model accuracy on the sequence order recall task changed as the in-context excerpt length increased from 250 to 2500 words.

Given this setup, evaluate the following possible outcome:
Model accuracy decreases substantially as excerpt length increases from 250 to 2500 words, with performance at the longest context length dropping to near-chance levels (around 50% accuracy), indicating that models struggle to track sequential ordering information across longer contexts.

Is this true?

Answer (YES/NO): NO